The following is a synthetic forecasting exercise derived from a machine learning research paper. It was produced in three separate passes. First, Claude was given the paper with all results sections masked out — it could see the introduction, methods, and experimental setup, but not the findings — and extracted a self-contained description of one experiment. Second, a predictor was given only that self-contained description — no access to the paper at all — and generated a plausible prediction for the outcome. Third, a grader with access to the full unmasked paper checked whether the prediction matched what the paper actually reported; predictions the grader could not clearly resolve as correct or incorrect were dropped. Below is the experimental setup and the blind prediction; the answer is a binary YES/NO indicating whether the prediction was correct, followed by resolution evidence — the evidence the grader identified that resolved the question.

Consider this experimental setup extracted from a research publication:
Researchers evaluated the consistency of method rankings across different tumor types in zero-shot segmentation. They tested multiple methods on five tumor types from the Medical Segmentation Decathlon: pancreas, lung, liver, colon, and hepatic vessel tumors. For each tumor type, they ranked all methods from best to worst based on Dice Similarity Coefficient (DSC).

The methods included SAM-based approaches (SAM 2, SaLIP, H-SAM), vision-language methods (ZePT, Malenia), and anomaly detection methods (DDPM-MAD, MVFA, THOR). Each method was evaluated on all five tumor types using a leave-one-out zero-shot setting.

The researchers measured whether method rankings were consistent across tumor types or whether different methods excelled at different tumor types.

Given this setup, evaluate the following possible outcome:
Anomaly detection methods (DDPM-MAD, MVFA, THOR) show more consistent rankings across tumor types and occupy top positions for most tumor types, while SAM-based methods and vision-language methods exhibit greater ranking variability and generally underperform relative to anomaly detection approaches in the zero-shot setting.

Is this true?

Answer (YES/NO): NO